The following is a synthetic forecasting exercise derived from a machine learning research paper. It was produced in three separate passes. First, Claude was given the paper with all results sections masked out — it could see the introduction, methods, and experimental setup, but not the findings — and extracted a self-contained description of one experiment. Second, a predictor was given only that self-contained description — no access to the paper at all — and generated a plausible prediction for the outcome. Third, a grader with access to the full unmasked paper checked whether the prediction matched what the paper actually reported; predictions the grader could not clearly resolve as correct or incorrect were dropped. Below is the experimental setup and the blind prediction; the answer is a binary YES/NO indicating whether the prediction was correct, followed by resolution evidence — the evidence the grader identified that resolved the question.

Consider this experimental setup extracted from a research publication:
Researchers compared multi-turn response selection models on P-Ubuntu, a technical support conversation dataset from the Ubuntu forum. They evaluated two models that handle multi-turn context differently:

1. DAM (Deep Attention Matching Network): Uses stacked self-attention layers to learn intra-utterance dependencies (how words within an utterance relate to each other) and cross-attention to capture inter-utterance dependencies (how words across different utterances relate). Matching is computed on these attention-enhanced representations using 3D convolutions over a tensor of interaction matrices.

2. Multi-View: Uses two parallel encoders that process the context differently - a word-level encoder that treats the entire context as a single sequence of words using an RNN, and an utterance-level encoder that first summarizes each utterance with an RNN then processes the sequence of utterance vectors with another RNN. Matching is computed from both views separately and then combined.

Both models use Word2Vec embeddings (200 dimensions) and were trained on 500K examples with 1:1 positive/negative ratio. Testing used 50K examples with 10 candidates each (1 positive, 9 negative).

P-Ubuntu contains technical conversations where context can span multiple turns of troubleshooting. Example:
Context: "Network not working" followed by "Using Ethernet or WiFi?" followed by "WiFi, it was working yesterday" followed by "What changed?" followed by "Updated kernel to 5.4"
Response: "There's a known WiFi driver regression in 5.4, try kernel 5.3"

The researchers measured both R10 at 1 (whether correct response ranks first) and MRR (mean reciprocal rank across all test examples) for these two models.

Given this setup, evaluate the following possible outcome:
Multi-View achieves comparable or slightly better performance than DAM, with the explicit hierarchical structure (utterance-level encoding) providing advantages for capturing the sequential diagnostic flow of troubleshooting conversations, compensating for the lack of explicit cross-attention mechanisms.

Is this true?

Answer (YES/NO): NO